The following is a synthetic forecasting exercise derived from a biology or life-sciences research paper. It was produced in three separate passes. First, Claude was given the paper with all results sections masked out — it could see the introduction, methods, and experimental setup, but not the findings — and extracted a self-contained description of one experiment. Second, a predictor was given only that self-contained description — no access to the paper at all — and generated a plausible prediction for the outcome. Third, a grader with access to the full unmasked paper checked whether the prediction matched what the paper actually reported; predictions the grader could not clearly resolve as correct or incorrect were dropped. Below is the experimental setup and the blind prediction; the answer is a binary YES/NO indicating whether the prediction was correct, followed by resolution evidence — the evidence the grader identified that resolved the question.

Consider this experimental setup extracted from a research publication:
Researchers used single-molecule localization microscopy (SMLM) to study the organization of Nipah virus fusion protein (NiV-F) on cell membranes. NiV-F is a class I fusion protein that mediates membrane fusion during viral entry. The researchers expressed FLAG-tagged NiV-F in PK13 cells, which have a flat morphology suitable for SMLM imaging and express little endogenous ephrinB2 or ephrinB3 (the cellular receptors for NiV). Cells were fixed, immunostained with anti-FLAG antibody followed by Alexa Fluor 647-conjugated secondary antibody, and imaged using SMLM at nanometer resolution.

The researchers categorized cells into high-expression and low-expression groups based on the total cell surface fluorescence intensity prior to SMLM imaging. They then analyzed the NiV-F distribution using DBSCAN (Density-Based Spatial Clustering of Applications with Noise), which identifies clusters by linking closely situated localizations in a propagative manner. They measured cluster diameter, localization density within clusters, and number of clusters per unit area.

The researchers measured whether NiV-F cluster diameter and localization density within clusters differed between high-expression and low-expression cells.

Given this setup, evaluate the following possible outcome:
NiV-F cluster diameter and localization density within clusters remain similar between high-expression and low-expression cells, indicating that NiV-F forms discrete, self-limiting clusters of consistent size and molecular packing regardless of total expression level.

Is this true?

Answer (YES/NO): YES